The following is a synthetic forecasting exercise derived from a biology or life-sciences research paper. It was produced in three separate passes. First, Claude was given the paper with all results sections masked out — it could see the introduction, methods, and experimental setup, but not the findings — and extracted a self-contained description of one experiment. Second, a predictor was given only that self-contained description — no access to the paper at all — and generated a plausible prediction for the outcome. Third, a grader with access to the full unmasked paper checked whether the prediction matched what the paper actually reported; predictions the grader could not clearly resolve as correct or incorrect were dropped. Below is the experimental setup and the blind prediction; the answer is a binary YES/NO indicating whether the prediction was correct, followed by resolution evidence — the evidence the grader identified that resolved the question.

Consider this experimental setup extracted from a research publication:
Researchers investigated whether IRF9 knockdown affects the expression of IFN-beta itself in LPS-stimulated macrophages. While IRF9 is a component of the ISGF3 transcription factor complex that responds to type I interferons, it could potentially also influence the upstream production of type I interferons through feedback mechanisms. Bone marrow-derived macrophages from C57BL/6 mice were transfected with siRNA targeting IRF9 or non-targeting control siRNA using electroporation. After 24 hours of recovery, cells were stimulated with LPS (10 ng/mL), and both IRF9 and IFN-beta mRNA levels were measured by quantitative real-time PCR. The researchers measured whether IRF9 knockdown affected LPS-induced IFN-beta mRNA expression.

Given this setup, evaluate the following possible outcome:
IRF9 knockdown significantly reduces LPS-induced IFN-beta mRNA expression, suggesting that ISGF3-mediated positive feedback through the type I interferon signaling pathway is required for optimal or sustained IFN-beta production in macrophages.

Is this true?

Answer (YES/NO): YES